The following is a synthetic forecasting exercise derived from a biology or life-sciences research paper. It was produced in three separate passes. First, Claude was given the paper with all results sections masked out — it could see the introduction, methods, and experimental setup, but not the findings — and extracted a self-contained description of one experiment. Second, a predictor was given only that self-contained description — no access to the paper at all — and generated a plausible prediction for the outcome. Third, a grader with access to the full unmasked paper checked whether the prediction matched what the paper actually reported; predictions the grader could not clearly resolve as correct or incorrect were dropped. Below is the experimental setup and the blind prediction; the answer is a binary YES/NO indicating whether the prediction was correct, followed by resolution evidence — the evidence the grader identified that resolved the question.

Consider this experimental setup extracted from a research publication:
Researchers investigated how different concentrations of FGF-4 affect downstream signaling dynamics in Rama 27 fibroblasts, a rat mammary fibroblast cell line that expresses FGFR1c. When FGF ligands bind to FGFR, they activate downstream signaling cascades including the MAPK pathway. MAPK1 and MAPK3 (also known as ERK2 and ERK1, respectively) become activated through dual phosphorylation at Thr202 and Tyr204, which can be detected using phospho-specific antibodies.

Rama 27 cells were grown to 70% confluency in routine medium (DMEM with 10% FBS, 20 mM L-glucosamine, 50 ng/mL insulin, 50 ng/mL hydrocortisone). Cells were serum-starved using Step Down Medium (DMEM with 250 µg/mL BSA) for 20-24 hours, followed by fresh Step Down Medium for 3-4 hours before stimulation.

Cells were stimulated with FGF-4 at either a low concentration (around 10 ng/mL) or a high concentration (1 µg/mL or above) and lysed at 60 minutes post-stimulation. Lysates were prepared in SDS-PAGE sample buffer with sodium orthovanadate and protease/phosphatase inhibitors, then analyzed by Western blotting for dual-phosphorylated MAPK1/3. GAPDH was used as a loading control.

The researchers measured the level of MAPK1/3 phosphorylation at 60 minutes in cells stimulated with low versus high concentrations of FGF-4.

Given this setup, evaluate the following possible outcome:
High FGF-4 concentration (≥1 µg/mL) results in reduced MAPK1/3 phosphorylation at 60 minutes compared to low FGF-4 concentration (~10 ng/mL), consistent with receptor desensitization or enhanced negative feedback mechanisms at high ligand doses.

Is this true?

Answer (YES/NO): YES